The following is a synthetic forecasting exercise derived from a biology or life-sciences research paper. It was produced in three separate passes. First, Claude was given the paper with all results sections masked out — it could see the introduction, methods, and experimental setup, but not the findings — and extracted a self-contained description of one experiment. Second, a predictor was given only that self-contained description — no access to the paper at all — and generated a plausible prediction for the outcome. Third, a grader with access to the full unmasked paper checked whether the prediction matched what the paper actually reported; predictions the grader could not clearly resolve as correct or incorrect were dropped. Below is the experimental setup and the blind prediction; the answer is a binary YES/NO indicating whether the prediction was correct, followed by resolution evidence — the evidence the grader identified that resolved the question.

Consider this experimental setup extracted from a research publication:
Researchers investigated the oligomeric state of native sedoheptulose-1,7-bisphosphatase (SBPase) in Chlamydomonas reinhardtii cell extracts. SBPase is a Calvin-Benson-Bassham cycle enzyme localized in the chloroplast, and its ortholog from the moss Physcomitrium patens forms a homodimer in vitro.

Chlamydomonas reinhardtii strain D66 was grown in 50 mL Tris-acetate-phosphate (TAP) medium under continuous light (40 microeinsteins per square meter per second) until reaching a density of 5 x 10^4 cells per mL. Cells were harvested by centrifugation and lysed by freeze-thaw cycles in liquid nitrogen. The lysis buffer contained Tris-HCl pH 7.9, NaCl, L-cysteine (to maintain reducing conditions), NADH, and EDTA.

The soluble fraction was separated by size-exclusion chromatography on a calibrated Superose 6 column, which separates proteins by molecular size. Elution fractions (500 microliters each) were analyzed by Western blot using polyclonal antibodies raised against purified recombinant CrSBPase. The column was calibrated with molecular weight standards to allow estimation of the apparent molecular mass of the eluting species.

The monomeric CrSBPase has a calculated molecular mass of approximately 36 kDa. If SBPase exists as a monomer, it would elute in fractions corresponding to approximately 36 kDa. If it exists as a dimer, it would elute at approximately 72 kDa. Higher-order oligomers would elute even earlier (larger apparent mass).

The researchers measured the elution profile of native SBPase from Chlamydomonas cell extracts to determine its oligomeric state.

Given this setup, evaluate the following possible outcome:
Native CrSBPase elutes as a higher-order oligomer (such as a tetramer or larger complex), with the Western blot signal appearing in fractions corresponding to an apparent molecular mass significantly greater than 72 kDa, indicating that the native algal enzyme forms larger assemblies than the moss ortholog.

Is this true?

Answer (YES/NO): NO